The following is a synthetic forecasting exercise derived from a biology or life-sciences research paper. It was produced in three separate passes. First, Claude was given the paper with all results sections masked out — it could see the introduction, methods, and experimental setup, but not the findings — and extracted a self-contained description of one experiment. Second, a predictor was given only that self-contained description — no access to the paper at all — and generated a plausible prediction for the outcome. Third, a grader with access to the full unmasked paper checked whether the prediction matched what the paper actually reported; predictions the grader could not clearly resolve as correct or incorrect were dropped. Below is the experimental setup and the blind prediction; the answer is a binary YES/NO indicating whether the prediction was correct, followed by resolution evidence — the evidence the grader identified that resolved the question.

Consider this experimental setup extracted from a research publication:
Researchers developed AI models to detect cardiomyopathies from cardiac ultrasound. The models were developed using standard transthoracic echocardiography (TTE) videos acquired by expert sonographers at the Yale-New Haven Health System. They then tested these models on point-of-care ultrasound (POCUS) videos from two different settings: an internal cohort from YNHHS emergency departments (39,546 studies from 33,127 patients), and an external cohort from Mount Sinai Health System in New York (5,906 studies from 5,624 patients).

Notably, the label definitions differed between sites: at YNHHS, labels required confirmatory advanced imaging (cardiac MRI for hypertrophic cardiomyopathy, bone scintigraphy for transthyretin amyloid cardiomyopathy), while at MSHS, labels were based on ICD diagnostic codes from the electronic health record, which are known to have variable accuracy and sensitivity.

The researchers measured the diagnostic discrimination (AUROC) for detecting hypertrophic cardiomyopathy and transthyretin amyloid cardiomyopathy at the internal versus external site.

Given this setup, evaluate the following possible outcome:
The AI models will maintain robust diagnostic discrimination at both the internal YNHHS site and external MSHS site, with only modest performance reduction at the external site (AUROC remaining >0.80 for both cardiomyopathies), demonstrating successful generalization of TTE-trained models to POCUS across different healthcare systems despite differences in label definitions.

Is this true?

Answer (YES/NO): YES